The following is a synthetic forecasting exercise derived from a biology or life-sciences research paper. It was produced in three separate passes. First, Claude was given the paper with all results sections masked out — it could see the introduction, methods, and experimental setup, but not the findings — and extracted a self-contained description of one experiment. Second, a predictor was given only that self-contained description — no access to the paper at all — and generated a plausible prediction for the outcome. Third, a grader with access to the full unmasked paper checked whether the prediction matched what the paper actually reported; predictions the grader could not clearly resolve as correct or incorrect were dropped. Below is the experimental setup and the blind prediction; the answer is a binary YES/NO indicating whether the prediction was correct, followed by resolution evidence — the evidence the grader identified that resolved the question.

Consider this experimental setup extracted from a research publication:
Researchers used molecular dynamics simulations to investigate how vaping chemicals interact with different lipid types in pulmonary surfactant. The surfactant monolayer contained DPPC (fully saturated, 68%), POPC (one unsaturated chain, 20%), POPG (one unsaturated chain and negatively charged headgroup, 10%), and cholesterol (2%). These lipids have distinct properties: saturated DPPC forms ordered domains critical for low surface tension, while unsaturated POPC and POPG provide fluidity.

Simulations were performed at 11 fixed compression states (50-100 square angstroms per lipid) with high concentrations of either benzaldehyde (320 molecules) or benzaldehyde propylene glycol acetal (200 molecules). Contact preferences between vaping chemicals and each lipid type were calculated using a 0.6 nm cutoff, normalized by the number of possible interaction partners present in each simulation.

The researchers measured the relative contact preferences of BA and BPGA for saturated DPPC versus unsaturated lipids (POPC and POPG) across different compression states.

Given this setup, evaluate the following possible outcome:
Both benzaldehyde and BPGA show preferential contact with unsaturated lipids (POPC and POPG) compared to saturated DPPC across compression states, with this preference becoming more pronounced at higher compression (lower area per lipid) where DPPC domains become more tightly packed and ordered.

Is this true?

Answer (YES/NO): YES